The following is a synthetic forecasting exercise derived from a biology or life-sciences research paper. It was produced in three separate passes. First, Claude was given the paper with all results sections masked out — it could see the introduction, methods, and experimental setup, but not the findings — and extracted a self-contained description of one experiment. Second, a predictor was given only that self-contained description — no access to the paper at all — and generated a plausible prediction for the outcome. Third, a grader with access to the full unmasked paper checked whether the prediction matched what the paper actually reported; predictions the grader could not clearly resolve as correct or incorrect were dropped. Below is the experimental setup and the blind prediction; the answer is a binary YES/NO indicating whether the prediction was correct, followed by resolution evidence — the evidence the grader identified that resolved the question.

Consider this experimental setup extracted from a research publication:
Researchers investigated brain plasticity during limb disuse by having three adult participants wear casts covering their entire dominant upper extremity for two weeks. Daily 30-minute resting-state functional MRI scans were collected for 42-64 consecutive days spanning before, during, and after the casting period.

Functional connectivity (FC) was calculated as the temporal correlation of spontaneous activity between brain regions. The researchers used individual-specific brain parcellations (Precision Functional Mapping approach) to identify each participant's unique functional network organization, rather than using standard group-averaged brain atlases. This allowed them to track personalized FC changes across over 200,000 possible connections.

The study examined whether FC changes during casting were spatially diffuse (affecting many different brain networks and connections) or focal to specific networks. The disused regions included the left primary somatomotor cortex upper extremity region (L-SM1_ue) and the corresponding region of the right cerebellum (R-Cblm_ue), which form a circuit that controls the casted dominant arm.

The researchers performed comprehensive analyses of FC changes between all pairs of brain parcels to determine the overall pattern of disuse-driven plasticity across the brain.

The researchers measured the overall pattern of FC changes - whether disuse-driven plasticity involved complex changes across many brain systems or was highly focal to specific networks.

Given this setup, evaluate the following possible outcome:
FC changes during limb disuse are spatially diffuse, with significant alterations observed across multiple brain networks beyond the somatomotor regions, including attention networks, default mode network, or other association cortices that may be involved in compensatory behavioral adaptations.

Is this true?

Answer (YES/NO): NO